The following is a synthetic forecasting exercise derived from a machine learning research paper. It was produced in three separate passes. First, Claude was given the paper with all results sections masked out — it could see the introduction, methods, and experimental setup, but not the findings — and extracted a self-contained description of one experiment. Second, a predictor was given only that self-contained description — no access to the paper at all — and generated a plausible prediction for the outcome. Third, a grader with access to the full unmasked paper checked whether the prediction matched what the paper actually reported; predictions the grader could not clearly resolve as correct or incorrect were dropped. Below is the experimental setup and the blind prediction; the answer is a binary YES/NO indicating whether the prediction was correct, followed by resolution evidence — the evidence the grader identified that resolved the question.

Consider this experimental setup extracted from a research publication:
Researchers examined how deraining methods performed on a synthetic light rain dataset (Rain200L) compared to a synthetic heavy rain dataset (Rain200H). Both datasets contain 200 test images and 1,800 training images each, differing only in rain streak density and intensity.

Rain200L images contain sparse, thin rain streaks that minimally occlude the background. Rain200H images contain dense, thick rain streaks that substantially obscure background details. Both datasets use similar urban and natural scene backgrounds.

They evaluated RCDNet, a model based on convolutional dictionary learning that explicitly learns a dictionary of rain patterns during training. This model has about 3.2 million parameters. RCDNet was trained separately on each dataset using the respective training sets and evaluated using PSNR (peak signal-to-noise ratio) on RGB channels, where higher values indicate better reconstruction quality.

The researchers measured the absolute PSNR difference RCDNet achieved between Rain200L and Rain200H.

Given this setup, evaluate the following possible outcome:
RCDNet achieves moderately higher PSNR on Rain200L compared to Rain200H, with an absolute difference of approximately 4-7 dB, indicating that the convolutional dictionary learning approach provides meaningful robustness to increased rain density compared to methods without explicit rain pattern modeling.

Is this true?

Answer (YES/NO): NO